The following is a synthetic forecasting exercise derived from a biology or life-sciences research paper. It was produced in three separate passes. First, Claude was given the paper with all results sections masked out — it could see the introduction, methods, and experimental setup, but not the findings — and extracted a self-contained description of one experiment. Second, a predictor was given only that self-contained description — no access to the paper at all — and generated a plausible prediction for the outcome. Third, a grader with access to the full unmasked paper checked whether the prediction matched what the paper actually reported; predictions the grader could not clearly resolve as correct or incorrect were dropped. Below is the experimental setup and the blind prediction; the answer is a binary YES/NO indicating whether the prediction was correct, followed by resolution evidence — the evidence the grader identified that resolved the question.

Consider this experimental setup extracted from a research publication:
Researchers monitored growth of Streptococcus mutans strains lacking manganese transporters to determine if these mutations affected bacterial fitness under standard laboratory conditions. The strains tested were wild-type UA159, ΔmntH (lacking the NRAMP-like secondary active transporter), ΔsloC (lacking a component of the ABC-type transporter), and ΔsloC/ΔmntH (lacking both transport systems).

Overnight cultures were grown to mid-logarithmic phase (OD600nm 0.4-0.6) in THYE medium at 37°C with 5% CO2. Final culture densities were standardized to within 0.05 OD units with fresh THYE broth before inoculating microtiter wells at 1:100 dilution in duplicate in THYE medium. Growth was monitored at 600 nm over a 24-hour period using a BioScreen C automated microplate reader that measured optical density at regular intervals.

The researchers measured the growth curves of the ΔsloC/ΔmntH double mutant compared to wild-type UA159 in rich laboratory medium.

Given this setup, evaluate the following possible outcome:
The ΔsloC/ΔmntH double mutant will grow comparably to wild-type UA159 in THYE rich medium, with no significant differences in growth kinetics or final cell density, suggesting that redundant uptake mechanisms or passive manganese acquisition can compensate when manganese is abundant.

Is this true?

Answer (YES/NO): YES